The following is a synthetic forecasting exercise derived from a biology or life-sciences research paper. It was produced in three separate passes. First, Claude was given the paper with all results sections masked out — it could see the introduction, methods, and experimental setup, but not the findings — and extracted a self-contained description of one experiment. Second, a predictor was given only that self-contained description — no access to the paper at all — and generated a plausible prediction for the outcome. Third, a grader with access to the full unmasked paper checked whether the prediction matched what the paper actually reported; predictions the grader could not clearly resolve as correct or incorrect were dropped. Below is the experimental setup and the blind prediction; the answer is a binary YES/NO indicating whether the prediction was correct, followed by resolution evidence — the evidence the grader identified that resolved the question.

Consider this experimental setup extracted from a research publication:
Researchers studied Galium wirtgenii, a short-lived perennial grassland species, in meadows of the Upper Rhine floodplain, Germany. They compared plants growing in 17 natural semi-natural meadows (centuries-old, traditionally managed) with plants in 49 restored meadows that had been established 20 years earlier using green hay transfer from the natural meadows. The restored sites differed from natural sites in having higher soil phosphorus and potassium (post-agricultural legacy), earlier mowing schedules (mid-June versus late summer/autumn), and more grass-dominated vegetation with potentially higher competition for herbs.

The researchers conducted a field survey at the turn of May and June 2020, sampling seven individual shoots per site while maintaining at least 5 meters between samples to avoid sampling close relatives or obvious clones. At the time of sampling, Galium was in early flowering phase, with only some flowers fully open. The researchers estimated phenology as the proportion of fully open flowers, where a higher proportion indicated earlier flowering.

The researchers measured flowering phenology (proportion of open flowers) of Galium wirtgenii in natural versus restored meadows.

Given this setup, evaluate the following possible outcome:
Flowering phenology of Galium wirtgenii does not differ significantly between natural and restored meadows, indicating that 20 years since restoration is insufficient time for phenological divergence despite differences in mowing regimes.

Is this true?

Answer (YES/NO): NO